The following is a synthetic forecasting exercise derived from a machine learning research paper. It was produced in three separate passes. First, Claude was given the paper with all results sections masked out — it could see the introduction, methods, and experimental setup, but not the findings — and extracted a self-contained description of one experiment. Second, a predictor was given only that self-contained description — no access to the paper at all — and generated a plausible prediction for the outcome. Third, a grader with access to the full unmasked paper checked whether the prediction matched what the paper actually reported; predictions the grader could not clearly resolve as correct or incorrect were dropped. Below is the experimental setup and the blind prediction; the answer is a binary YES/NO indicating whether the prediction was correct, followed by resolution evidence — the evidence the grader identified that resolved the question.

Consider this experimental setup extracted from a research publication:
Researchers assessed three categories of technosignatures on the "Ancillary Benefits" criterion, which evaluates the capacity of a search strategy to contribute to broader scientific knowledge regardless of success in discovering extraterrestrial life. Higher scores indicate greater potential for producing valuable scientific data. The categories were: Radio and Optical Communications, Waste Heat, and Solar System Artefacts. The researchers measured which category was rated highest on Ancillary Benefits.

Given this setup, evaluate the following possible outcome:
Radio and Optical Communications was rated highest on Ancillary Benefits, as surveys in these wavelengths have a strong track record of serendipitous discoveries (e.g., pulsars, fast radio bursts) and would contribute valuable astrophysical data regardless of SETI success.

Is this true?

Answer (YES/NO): NO